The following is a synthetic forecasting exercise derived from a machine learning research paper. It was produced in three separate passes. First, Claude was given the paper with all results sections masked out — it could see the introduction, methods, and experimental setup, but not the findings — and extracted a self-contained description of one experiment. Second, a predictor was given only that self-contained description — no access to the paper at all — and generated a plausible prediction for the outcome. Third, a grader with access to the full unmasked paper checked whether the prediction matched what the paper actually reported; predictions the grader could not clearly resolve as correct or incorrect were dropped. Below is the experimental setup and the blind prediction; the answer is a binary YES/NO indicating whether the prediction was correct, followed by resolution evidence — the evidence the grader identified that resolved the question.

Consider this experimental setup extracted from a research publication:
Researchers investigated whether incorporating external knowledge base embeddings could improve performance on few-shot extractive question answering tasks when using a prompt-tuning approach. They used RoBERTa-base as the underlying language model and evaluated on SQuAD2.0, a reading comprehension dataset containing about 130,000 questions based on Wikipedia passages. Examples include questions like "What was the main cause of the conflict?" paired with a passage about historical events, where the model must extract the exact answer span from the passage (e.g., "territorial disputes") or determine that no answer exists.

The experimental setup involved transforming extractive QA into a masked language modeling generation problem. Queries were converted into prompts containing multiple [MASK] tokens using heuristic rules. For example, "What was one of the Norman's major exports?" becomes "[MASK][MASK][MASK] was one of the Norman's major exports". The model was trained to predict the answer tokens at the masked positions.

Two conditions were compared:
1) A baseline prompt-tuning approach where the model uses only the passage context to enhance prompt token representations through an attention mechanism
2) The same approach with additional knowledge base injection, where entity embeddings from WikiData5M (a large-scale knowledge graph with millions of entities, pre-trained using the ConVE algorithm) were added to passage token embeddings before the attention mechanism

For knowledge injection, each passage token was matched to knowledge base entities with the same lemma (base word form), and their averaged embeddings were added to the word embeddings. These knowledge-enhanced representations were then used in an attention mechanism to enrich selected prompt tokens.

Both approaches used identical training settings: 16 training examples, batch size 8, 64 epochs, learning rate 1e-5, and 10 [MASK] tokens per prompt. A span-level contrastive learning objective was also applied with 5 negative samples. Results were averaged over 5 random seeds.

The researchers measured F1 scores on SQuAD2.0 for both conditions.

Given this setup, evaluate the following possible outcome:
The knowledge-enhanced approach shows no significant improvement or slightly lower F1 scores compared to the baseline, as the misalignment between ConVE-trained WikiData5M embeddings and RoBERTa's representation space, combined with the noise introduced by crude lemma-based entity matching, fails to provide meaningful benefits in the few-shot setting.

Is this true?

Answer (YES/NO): NO